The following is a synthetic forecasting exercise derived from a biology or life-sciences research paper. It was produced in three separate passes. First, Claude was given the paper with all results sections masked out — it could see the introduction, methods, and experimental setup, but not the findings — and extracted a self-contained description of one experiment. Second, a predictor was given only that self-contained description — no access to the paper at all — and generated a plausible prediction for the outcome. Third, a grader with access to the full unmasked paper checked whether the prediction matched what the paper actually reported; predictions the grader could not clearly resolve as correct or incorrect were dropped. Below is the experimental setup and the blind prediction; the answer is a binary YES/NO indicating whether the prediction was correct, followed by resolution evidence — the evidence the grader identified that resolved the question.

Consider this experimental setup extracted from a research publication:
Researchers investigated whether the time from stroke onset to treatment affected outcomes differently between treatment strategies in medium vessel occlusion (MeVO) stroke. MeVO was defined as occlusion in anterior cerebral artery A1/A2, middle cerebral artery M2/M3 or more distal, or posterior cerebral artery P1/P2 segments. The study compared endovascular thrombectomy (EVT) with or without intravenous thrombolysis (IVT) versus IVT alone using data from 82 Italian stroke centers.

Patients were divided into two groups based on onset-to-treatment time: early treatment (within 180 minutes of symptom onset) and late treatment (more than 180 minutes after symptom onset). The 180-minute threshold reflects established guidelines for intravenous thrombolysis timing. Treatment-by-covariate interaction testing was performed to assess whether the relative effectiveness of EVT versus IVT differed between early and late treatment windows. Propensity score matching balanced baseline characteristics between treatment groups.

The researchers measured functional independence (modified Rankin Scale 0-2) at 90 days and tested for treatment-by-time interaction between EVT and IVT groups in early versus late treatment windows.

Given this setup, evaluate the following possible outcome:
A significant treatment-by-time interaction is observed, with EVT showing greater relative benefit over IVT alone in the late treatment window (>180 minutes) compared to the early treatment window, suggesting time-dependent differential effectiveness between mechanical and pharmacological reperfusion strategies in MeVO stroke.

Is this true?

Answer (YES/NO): NO